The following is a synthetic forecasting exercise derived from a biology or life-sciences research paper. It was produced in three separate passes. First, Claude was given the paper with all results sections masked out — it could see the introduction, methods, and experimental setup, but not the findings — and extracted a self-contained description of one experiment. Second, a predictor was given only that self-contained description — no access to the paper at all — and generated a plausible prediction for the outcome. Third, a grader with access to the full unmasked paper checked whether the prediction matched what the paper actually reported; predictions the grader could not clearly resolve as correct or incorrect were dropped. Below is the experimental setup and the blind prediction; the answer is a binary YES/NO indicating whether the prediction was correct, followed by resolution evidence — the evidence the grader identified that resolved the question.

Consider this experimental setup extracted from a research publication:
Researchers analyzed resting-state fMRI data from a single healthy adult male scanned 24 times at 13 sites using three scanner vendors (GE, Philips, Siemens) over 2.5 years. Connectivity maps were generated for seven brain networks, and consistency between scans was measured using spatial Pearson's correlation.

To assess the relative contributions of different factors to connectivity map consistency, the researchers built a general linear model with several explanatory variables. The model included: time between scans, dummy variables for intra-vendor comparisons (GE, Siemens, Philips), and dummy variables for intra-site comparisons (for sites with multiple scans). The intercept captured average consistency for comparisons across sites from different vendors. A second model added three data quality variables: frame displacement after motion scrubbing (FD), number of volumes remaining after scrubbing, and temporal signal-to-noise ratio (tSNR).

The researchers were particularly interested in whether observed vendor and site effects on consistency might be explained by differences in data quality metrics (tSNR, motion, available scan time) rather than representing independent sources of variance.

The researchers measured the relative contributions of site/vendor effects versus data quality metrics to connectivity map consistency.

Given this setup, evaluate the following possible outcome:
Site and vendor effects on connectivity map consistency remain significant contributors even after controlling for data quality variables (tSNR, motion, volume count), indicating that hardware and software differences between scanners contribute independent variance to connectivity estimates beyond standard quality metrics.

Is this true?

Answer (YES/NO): NO